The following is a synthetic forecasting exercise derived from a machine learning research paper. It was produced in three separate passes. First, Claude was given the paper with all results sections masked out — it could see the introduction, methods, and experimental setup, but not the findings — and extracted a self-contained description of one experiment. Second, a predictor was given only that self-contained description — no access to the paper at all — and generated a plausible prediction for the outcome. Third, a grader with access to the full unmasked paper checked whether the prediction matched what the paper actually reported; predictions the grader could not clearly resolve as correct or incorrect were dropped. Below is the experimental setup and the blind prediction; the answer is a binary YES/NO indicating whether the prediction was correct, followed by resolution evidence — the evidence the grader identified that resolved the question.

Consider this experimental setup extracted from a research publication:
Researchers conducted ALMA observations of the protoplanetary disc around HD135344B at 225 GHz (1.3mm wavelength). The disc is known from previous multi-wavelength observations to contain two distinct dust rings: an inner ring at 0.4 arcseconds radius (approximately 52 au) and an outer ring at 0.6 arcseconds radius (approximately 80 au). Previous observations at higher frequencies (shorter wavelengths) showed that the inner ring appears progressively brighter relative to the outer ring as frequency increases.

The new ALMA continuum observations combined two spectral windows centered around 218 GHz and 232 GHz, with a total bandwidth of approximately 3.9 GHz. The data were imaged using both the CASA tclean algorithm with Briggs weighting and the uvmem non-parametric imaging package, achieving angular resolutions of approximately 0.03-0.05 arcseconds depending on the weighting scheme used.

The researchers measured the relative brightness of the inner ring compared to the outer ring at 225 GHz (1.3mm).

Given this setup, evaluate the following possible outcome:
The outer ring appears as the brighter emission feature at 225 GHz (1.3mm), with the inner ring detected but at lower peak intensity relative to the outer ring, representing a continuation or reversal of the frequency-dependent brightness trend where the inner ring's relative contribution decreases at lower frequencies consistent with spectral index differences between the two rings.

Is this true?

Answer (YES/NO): YES